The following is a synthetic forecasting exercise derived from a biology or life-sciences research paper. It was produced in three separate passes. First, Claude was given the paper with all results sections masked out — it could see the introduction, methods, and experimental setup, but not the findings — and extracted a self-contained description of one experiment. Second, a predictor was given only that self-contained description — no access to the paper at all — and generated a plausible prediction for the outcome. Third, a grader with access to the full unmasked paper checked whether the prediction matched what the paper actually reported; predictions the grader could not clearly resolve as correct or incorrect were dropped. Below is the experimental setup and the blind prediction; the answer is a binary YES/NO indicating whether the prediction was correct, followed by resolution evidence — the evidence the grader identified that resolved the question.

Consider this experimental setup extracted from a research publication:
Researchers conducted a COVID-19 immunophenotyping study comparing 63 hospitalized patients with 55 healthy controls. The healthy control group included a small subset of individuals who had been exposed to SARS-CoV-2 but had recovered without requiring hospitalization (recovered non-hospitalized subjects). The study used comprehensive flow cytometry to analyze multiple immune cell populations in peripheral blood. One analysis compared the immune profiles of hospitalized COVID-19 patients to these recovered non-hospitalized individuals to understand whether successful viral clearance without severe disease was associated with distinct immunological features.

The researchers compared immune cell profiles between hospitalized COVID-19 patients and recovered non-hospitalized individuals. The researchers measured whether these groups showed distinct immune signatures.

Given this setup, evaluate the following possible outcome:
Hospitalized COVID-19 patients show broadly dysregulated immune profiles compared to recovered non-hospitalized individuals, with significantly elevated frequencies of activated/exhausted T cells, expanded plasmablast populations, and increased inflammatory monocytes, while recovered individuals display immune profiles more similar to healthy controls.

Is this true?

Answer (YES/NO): YES